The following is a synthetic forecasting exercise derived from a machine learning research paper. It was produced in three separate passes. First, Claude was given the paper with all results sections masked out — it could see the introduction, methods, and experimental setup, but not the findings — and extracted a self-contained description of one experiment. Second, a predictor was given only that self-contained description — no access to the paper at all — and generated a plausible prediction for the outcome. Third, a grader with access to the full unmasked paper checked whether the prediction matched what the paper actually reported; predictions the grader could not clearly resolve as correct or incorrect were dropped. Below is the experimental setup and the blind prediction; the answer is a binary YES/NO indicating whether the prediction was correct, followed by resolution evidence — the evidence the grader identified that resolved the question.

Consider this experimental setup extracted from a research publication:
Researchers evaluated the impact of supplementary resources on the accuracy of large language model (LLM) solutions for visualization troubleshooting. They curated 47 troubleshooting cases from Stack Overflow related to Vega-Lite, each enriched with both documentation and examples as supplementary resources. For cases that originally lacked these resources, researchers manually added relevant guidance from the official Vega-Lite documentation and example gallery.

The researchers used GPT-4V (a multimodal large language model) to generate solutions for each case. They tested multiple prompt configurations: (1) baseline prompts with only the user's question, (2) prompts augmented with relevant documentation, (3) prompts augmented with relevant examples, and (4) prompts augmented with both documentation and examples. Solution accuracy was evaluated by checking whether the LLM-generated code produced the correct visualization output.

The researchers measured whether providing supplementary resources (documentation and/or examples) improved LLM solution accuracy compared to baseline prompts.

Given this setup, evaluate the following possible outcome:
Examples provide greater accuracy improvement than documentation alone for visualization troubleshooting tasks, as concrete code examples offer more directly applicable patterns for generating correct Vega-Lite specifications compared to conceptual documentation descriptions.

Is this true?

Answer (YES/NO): NO